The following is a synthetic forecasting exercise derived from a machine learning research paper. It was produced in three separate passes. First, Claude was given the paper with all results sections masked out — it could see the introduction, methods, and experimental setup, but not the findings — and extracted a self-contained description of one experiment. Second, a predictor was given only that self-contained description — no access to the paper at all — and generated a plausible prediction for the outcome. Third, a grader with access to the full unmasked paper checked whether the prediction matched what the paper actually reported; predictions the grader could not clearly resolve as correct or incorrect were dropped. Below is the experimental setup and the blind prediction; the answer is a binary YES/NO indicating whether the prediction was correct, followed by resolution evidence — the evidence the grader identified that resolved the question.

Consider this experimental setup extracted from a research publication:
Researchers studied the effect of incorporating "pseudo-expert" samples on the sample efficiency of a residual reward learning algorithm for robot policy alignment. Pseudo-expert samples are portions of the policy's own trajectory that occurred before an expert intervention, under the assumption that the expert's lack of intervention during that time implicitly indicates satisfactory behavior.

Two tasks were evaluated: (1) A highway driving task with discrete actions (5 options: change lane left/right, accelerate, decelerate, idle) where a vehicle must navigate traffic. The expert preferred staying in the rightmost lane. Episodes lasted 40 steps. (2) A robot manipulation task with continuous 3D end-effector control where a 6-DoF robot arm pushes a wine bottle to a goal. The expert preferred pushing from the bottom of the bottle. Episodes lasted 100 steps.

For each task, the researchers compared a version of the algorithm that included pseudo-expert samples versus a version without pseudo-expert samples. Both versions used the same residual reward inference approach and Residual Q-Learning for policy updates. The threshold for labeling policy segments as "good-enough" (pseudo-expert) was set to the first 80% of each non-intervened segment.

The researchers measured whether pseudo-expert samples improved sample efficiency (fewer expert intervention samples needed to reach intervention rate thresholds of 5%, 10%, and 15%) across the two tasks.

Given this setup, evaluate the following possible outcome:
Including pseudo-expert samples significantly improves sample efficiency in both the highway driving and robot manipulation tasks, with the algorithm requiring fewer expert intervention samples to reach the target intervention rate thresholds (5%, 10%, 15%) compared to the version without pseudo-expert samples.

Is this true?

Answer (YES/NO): NO